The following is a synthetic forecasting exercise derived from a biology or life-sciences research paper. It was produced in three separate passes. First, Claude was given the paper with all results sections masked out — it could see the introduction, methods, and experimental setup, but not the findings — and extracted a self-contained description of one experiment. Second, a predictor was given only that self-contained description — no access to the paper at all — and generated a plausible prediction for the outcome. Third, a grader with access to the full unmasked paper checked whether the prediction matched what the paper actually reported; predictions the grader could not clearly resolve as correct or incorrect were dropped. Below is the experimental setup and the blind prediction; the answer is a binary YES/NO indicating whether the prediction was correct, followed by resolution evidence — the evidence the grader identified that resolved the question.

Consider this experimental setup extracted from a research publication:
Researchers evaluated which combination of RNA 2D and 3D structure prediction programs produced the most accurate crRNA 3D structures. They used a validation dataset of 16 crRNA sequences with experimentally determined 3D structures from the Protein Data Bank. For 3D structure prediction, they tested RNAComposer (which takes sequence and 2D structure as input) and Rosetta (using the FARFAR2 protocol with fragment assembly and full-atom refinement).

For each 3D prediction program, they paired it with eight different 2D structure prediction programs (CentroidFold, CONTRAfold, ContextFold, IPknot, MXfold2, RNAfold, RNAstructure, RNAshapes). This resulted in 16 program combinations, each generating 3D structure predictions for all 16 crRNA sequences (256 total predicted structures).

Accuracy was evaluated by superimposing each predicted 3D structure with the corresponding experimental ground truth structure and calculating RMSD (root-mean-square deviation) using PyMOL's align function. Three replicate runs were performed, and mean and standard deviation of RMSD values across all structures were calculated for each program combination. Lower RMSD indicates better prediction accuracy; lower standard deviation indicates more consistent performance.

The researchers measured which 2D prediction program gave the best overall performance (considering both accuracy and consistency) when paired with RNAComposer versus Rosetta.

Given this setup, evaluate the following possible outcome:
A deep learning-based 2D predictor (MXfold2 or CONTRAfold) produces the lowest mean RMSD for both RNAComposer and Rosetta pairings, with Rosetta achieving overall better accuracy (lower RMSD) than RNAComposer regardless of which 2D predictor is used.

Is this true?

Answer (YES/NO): NO